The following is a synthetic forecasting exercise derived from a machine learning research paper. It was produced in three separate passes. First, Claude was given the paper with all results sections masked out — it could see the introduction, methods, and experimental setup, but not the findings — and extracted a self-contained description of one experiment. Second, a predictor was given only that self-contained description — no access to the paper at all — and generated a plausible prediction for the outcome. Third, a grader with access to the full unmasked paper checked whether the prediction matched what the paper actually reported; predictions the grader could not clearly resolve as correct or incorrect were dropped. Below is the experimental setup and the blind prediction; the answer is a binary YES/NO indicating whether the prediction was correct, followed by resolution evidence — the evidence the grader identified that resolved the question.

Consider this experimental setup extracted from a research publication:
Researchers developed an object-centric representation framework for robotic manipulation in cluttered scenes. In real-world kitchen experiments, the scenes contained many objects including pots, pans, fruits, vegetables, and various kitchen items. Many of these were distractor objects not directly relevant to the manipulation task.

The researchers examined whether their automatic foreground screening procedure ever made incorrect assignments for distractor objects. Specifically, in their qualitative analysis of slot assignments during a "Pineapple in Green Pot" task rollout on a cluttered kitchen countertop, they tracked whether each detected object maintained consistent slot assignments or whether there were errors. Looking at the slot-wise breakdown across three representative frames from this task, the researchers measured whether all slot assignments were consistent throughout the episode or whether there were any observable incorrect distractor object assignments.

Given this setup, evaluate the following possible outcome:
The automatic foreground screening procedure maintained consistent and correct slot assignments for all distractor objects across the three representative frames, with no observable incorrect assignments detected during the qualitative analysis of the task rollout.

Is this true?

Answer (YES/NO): NO